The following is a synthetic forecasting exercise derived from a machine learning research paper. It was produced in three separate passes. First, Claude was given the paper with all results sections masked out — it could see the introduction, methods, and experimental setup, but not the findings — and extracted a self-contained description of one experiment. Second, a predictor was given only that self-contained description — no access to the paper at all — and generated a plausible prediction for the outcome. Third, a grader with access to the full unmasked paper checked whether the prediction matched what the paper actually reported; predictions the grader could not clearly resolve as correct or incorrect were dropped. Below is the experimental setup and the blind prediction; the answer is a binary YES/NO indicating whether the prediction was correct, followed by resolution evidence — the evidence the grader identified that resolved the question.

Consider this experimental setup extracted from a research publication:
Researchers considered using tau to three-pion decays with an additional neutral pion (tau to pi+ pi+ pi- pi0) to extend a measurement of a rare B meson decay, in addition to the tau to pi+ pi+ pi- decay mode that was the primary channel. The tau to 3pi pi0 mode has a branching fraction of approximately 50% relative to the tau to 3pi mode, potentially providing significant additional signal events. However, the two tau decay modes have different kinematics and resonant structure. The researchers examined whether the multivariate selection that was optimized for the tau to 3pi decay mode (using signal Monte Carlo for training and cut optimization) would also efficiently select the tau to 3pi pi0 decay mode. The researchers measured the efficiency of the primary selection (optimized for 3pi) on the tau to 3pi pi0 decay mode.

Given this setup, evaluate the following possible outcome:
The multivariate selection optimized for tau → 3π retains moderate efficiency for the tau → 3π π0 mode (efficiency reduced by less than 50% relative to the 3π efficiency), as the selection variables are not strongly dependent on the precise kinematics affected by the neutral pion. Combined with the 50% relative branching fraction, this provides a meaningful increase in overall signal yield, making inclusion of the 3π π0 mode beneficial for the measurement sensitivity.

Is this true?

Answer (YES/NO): NO